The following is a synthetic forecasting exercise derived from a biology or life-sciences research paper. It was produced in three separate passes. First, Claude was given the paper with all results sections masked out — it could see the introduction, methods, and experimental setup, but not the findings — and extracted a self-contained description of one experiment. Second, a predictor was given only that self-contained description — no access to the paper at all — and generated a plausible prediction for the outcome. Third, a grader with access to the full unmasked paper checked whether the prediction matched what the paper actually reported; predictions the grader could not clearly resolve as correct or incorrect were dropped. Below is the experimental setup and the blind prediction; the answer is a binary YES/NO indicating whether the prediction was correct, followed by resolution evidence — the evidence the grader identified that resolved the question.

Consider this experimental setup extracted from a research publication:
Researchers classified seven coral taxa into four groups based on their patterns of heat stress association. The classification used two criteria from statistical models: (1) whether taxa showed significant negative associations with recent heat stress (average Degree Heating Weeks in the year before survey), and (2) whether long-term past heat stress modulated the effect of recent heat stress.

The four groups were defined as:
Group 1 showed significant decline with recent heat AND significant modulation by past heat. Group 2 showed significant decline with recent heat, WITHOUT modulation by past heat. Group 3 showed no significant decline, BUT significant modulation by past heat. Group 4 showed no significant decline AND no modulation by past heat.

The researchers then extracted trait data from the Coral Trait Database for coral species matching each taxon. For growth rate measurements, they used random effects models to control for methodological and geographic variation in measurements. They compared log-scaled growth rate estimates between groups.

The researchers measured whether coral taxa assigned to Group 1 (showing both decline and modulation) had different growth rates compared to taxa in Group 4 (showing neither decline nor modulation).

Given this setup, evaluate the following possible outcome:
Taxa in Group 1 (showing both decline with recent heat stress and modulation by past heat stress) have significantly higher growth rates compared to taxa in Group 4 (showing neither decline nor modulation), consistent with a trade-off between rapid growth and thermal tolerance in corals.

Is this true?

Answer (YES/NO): YES